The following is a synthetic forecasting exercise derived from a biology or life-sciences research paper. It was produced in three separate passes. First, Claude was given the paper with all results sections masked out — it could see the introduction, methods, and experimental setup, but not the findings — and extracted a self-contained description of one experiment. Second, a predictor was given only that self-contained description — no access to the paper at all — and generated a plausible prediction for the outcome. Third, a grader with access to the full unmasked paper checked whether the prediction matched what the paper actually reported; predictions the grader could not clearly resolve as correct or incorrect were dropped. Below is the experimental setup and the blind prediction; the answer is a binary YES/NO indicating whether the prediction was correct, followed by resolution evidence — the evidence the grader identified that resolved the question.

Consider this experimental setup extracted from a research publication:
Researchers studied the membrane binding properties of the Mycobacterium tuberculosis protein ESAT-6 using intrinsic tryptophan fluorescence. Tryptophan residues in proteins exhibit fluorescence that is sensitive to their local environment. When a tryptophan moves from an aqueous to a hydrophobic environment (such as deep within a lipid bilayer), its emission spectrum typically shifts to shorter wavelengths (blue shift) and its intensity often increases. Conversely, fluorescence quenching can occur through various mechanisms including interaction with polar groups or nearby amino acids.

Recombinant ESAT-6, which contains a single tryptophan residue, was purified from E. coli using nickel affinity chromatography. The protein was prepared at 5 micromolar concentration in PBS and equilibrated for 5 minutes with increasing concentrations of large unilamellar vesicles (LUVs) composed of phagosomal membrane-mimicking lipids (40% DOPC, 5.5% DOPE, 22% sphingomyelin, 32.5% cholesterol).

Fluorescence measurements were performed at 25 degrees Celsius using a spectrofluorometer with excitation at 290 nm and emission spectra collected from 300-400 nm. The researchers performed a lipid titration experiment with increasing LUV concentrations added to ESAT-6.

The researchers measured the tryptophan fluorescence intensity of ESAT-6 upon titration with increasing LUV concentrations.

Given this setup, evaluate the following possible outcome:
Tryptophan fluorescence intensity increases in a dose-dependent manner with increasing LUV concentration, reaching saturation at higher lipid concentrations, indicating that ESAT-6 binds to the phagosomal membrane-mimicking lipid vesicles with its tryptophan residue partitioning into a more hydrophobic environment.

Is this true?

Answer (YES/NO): NO